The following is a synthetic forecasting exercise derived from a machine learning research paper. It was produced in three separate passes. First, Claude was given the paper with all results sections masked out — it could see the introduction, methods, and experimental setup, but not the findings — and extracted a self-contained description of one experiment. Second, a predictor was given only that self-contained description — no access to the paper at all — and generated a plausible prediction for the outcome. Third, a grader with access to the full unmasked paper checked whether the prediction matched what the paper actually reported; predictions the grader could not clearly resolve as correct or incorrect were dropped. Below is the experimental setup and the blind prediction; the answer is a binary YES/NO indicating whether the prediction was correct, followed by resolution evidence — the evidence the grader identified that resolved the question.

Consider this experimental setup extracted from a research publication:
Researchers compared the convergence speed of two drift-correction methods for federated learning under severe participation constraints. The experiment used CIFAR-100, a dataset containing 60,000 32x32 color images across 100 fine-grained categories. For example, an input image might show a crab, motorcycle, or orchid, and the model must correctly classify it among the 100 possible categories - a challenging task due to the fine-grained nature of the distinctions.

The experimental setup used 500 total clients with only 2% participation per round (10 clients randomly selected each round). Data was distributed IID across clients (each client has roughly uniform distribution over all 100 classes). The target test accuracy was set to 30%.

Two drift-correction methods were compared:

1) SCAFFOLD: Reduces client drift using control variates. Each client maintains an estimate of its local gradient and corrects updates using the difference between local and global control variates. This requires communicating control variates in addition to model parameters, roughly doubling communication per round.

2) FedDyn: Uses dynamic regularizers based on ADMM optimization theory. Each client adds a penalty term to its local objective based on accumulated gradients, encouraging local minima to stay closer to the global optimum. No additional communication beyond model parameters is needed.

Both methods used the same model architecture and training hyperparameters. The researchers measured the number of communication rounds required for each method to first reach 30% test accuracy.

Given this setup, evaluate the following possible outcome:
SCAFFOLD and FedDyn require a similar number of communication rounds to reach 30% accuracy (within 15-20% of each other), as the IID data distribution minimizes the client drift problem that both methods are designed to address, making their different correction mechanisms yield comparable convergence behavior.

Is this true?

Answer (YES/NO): NO